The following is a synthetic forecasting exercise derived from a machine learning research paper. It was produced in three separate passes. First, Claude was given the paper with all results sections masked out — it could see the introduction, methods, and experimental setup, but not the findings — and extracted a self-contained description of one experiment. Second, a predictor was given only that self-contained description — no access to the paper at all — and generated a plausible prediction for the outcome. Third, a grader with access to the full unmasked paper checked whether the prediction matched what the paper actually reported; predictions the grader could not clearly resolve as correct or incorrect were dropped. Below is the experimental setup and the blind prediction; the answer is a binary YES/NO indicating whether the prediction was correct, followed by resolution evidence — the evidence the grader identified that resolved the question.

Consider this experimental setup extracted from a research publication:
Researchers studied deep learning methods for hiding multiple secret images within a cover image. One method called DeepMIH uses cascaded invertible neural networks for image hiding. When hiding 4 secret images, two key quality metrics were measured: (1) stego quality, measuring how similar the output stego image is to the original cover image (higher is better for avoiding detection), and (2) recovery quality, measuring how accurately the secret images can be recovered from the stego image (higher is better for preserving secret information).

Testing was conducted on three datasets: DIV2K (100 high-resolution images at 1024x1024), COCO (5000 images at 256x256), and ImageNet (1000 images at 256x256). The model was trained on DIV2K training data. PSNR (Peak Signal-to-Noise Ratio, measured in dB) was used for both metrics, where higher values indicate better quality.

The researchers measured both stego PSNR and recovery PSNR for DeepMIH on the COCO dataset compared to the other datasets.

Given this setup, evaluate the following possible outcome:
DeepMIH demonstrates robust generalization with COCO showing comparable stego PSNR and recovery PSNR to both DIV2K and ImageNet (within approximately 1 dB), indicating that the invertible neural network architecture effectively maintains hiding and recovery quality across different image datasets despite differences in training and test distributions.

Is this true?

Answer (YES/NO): NO